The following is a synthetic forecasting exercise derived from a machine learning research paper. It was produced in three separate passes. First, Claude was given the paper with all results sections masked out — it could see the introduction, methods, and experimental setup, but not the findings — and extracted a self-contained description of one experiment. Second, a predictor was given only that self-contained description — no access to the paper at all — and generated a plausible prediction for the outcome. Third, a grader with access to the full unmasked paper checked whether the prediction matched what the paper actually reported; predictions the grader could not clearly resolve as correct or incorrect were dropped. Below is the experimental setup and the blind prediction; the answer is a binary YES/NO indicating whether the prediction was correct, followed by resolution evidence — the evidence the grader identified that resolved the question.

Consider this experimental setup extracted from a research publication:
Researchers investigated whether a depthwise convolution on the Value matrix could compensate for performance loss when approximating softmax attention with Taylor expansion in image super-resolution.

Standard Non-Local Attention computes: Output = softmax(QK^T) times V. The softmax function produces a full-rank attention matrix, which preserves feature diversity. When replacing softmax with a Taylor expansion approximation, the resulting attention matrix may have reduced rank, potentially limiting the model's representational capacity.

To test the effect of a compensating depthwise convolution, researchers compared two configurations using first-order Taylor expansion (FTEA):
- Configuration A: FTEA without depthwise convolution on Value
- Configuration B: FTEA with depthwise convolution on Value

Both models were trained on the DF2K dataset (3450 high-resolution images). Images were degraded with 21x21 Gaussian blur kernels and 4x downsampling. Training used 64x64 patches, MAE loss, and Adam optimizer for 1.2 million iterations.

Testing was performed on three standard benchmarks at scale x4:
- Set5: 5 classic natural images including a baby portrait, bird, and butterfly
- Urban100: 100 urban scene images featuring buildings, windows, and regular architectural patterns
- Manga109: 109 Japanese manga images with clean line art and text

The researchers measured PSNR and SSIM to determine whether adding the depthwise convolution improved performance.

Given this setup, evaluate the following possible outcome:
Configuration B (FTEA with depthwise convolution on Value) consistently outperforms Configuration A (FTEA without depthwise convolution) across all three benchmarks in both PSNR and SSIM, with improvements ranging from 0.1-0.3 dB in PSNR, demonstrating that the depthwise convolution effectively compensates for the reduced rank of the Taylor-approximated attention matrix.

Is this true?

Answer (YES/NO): NO